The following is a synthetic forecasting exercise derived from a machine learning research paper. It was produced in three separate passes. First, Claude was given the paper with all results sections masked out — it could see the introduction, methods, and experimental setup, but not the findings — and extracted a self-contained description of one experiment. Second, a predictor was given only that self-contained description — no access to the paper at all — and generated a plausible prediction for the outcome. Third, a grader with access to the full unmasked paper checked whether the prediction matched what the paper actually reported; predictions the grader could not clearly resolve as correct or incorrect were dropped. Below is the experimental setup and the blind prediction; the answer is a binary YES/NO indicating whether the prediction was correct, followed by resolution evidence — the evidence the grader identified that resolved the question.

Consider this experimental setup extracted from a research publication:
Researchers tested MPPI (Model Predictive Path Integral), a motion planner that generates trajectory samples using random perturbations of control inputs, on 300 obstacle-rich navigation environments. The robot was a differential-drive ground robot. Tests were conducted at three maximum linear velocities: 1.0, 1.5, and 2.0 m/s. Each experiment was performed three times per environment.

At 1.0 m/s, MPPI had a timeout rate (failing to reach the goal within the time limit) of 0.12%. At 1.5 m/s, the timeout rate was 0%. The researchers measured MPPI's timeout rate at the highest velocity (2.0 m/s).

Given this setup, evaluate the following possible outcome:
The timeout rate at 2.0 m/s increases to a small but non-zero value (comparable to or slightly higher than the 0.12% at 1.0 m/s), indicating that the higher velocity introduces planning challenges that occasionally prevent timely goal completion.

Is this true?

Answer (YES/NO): NO